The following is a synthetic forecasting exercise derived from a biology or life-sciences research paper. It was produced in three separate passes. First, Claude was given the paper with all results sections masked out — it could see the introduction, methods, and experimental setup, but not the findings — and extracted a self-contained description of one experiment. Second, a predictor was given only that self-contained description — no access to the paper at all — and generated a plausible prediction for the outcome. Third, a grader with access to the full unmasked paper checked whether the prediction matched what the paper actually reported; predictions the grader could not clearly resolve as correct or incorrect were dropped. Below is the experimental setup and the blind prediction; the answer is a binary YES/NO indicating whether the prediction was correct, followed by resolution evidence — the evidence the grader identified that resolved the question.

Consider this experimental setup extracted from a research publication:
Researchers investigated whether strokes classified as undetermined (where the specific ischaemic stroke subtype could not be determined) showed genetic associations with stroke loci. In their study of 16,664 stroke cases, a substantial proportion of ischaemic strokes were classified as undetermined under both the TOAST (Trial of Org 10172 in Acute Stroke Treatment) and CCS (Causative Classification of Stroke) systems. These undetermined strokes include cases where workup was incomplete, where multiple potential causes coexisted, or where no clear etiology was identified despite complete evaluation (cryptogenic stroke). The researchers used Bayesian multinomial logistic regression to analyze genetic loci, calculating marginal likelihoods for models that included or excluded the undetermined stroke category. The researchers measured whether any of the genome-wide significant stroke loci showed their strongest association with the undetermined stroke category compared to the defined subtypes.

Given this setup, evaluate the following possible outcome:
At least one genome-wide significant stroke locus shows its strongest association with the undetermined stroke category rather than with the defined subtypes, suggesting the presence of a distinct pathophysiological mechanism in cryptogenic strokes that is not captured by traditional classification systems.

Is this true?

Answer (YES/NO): NO